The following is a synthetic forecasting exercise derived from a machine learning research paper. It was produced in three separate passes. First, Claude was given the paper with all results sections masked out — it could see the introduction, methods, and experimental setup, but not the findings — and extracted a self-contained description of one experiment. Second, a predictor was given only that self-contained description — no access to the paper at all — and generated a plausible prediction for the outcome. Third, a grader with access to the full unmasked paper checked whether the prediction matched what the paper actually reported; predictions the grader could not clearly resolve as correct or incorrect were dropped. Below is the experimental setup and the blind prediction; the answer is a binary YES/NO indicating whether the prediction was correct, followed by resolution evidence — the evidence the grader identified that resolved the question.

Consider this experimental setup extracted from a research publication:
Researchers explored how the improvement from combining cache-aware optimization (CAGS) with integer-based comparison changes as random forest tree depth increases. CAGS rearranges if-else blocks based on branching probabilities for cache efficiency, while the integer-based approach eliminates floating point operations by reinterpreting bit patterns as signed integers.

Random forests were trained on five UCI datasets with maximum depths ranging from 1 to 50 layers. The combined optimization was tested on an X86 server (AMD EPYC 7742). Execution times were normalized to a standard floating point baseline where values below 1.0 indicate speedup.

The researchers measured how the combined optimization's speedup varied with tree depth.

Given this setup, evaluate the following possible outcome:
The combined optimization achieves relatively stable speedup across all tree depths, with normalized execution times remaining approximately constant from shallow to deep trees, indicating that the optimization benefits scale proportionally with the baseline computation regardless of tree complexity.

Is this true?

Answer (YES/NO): YES